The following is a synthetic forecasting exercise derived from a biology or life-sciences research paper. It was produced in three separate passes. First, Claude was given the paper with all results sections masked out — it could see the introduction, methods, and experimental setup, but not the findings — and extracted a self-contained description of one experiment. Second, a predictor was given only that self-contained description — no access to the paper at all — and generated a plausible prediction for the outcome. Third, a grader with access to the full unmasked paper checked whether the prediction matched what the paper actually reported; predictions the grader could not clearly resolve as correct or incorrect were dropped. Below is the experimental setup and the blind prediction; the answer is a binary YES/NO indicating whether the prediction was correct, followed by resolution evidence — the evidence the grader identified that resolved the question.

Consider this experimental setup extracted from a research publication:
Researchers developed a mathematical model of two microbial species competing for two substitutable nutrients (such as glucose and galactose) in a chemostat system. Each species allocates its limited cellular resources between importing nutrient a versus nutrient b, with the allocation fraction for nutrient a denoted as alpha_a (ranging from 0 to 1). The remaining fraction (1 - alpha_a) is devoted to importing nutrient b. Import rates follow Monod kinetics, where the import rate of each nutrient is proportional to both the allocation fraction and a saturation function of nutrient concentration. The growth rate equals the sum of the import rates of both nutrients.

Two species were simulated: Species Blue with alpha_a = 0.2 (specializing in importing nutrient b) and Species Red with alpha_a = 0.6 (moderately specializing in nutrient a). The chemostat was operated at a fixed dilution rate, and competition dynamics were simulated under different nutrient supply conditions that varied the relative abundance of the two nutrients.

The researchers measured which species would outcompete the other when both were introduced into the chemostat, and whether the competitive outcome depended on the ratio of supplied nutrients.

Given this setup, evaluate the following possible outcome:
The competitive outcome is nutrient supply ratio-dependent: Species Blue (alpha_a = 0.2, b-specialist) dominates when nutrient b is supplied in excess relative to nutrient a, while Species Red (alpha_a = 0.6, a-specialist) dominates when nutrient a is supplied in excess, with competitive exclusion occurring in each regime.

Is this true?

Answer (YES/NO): NO